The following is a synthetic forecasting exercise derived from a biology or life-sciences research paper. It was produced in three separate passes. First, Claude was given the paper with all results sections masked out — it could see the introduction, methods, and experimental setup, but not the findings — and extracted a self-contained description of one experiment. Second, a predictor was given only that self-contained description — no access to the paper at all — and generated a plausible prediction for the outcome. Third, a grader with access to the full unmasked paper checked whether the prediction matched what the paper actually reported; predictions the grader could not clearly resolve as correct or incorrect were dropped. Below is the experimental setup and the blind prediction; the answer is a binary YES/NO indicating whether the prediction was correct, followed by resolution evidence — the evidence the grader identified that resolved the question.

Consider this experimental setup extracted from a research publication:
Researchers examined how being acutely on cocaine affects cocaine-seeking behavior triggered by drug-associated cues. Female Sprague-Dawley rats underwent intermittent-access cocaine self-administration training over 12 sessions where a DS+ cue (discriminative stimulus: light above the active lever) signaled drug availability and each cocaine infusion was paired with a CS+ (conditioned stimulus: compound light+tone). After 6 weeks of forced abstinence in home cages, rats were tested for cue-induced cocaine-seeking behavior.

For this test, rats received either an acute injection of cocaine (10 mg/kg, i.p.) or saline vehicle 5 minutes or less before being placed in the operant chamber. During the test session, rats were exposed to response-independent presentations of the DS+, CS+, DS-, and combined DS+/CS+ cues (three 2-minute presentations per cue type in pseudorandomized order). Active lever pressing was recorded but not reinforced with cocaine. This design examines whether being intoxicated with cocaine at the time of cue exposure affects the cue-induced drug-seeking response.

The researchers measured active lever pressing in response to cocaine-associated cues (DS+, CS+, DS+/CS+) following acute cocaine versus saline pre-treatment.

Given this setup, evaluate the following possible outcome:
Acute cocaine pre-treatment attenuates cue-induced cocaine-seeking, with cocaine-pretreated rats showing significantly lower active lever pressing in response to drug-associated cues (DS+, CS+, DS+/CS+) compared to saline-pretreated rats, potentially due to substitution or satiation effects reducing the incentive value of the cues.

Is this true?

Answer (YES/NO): NO